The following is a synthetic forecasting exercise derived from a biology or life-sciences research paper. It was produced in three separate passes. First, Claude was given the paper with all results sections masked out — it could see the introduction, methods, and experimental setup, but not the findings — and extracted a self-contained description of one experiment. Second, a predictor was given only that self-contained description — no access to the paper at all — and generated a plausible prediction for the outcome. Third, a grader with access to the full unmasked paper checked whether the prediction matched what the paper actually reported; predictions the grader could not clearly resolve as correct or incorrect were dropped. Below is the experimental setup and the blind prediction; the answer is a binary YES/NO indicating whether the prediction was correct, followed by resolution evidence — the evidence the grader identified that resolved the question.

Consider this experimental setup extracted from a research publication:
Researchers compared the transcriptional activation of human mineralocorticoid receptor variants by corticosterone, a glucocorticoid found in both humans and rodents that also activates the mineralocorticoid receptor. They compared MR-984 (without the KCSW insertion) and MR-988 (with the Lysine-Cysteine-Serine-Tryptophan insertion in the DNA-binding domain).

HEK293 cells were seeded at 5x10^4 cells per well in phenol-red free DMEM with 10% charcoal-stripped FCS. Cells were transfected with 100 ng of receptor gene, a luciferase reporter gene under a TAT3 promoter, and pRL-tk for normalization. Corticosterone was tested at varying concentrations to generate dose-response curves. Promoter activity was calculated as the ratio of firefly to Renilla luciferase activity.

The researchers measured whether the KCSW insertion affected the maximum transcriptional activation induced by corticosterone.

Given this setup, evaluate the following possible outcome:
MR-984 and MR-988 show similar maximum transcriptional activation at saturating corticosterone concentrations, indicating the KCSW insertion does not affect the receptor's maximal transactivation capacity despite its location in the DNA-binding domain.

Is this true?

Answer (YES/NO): NO